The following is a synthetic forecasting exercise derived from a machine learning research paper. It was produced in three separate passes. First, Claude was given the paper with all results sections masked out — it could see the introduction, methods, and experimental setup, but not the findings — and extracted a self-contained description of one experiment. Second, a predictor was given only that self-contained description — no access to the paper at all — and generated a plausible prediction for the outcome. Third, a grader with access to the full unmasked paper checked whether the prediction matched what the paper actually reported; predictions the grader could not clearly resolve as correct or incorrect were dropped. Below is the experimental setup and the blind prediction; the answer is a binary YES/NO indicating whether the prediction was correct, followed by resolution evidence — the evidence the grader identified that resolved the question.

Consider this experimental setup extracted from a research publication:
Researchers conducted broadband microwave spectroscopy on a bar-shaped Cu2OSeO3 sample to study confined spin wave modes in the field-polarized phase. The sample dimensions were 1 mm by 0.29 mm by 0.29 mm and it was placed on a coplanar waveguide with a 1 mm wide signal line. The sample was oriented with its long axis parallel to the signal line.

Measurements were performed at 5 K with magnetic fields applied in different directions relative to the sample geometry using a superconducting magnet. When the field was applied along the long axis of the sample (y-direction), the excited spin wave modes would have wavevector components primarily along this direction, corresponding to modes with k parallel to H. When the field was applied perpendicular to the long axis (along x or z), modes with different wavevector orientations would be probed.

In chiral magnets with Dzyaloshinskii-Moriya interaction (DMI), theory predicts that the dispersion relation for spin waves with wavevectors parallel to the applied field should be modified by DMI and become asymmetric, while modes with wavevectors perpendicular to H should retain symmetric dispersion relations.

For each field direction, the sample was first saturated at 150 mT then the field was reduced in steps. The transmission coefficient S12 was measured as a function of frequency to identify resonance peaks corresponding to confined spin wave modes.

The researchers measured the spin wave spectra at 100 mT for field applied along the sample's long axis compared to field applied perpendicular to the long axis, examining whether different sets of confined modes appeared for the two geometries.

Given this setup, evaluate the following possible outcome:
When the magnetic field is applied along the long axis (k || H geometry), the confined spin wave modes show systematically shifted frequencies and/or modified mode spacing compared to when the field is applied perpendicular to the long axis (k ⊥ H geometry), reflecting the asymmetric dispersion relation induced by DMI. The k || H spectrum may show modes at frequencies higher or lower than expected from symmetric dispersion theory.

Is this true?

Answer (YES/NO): NO